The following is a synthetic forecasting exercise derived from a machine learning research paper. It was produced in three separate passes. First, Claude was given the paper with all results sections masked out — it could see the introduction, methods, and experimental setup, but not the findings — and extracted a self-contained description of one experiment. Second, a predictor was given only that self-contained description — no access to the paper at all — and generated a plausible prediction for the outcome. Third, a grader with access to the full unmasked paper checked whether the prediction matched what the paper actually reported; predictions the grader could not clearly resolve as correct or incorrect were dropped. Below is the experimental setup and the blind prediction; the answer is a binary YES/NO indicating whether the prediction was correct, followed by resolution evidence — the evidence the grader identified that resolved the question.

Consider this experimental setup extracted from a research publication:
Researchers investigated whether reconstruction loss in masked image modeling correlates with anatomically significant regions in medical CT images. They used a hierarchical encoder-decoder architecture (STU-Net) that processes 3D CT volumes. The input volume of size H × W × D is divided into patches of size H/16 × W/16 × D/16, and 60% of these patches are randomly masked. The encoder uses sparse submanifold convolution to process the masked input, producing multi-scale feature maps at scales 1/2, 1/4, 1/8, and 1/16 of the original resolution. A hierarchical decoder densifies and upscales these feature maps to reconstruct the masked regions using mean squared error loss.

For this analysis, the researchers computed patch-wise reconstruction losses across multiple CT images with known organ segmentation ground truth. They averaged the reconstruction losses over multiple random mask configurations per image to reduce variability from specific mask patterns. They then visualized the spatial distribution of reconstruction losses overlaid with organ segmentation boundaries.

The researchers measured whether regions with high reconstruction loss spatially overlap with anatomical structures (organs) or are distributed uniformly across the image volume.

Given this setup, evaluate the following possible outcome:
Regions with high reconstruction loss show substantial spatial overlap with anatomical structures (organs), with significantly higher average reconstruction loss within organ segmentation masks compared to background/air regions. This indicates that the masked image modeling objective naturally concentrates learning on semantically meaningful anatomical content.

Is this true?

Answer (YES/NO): YES